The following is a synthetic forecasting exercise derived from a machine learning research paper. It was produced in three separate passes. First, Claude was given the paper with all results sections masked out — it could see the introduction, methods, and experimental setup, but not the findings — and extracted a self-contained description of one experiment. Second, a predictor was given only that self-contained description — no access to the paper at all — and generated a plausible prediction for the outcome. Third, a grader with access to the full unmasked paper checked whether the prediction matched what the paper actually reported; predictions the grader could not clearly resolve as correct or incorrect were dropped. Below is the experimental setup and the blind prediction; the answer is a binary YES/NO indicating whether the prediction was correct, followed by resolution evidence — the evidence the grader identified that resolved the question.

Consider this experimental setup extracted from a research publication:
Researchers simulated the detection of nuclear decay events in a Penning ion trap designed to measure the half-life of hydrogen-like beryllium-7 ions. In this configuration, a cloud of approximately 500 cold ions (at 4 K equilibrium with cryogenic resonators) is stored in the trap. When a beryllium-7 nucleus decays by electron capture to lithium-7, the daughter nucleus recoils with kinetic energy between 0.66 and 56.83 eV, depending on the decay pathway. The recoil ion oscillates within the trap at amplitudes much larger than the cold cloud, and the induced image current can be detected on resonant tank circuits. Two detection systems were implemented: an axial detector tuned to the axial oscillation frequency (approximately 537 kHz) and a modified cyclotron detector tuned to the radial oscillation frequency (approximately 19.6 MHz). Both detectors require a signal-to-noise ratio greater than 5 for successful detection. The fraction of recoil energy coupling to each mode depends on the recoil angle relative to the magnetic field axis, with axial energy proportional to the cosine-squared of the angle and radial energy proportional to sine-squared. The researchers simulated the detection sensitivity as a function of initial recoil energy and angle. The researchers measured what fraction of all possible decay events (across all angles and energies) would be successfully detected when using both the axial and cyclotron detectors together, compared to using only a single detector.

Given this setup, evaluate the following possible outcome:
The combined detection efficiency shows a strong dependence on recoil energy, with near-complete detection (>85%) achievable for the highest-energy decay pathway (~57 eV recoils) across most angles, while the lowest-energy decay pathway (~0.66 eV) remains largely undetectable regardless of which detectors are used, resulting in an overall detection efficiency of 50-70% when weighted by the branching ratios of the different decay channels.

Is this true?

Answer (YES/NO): NO